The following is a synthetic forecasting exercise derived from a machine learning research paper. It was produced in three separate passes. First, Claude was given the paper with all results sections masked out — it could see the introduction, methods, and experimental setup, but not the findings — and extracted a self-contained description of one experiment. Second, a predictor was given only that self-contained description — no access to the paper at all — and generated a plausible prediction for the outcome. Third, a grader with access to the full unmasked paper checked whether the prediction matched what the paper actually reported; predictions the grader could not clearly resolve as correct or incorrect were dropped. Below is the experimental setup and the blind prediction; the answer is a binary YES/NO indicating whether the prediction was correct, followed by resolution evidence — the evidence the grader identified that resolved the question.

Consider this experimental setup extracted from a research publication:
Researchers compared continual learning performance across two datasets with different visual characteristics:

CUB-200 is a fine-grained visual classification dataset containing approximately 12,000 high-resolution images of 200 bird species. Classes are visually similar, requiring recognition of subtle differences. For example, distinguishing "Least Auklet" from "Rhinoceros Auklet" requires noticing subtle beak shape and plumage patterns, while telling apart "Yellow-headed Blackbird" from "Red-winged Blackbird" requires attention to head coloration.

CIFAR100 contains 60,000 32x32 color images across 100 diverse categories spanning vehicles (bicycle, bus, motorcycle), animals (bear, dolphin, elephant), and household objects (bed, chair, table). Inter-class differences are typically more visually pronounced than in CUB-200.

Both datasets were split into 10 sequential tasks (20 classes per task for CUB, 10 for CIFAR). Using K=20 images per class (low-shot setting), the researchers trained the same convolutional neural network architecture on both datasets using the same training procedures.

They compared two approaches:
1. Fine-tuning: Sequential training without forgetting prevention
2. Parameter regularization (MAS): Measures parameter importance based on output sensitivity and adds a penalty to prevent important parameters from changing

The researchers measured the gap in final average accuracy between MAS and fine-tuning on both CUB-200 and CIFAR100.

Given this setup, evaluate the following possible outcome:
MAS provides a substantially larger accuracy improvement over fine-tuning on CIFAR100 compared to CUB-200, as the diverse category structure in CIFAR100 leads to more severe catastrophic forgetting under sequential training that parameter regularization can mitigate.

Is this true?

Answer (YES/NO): NO